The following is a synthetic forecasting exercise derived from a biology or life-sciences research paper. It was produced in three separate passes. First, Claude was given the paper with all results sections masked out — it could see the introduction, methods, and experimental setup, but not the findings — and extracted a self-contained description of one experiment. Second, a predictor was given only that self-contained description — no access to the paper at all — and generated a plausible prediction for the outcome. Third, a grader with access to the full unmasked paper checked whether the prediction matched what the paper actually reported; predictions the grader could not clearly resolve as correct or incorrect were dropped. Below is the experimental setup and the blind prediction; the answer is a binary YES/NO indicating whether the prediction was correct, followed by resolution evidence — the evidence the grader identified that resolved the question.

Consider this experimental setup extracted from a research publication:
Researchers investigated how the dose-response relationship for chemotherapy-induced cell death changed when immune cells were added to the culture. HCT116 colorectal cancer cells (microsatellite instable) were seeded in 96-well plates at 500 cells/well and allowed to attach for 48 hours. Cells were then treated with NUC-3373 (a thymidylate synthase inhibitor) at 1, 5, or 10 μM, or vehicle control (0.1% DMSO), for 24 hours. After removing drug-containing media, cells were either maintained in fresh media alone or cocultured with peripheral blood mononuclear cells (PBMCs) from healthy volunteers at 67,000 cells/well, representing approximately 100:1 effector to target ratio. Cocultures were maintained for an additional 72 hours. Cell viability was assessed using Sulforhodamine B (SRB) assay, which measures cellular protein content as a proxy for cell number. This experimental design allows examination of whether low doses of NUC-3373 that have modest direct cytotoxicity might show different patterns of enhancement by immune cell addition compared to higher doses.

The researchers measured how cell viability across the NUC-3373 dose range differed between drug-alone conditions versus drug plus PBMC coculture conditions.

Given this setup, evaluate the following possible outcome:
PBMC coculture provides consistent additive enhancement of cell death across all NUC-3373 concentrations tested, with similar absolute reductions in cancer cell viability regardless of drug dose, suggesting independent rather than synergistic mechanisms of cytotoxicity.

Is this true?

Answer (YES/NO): NO